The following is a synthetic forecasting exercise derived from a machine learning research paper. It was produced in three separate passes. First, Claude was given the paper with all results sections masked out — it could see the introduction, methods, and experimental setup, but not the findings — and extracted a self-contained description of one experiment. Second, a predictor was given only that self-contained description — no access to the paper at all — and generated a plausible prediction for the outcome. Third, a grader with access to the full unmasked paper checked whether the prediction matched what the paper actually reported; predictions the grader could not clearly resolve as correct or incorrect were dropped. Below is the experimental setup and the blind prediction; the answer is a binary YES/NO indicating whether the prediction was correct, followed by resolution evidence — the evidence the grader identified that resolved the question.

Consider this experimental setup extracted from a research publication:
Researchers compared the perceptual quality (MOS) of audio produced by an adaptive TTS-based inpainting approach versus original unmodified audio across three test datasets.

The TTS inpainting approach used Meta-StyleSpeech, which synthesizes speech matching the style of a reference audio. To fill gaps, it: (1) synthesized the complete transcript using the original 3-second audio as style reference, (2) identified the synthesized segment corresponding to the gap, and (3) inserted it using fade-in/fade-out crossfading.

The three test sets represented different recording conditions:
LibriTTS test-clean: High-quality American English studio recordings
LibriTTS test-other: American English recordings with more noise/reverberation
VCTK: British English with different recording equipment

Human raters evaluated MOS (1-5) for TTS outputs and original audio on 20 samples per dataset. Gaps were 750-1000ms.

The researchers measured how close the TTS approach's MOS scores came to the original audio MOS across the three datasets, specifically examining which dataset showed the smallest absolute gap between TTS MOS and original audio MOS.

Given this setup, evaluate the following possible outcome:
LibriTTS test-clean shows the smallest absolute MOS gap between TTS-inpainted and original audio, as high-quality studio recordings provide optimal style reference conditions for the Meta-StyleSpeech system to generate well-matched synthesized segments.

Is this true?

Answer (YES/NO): NO